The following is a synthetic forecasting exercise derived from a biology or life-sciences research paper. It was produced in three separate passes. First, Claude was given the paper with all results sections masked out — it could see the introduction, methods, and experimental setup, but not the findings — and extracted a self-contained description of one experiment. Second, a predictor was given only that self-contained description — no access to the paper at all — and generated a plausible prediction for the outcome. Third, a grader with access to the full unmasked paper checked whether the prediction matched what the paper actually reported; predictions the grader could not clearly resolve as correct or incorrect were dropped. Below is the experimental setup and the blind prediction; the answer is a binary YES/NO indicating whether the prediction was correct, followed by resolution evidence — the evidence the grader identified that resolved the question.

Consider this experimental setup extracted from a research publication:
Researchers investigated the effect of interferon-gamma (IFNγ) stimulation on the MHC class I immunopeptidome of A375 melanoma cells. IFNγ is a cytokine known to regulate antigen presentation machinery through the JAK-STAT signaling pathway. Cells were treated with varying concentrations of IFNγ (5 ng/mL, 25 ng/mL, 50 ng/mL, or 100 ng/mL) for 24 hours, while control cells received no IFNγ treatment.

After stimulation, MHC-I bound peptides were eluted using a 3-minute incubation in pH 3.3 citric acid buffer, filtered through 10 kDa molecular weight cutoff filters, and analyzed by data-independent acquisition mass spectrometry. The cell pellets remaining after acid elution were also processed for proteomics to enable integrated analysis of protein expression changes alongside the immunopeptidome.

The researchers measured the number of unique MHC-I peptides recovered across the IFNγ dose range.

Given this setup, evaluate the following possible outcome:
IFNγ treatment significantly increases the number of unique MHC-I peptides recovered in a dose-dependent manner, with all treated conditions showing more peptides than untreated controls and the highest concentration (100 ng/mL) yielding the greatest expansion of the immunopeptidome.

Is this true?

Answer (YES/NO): NO